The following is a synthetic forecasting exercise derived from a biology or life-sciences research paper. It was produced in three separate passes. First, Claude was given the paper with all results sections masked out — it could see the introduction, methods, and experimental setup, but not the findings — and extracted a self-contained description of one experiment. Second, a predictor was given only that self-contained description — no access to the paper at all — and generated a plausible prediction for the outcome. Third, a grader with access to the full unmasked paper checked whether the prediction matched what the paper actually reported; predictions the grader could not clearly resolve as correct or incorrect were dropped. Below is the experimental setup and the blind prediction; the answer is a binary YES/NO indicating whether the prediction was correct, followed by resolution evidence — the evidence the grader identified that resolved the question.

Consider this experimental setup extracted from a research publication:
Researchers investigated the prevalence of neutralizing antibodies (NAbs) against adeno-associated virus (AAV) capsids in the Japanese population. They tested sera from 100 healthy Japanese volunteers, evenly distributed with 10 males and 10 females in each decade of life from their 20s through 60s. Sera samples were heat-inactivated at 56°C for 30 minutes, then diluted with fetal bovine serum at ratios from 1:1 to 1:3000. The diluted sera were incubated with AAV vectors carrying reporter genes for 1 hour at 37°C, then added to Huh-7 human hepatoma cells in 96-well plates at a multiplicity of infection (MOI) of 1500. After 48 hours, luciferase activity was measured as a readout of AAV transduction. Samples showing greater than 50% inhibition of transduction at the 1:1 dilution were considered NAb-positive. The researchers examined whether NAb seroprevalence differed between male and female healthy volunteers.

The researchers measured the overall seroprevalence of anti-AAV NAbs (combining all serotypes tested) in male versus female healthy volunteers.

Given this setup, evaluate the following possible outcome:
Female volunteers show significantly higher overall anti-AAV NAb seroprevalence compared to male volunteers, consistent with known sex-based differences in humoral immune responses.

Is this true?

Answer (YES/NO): NO